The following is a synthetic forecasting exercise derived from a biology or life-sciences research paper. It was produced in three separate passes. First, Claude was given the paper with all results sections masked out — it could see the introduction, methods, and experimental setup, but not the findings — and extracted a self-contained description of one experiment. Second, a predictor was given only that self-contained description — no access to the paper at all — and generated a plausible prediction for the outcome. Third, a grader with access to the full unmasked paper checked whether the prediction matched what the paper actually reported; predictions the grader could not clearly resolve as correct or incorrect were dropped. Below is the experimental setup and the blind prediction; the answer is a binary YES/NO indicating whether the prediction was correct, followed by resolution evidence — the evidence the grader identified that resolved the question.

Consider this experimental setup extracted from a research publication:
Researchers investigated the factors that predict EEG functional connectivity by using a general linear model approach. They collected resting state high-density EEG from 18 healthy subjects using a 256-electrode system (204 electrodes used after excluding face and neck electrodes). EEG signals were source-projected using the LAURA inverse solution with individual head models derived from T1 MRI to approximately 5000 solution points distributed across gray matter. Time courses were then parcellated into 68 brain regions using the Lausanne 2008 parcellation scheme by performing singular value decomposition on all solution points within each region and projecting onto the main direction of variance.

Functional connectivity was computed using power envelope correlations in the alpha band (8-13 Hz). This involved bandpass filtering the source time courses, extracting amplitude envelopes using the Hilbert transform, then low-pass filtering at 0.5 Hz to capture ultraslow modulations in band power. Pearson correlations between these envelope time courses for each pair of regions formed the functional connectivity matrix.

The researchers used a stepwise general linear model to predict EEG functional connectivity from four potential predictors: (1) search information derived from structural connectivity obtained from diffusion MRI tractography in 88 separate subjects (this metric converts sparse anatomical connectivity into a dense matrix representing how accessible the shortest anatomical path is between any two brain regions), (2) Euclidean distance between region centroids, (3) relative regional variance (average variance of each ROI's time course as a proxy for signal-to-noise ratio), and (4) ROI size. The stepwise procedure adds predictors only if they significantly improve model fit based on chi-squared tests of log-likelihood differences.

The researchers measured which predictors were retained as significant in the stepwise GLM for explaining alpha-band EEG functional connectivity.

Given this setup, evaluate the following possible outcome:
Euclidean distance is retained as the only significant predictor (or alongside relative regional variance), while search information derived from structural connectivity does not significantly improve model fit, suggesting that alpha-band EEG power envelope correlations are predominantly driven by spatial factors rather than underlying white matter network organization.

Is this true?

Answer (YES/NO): NO